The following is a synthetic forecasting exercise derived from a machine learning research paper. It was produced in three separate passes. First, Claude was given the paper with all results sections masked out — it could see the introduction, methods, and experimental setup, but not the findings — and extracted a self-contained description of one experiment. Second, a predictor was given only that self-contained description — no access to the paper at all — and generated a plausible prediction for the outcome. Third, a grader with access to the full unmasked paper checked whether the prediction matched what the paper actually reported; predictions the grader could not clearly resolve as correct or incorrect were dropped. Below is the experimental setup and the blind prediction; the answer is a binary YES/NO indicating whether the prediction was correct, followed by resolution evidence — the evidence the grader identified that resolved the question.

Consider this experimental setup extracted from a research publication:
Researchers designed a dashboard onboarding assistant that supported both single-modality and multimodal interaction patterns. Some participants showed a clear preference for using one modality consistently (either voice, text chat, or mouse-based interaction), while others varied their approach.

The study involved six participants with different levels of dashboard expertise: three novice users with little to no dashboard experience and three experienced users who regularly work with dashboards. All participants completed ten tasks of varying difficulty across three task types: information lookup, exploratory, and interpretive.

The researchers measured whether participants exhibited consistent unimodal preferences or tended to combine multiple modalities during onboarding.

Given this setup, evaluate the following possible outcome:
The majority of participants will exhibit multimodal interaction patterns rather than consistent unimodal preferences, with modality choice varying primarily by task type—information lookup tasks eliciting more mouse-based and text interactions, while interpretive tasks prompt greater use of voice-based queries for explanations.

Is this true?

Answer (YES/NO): NO